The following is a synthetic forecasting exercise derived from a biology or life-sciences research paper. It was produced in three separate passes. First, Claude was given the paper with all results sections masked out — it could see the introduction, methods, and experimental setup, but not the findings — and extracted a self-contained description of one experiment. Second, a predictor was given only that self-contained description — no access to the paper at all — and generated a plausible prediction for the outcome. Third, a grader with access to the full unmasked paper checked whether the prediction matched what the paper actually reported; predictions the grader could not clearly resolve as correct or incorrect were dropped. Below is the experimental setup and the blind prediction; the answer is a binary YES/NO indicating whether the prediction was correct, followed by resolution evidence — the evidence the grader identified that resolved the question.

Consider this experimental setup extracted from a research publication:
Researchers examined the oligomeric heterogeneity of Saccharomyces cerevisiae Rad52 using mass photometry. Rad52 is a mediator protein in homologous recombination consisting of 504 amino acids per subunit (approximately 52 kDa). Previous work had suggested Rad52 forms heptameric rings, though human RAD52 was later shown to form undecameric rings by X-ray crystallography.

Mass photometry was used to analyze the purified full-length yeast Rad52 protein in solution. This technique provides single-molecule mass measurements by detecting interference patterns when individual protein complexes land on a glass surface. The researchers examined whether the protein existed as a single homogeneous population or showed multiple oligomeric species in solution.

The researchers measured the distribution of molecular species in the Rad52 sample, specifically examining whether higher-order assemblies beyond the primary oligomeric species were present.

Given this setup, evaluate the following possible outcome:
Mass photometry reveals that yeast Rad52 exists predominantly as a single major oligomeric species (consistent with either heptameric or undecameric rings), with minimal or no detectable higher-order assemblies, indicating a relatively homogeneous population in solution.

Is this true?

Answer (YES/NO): YES